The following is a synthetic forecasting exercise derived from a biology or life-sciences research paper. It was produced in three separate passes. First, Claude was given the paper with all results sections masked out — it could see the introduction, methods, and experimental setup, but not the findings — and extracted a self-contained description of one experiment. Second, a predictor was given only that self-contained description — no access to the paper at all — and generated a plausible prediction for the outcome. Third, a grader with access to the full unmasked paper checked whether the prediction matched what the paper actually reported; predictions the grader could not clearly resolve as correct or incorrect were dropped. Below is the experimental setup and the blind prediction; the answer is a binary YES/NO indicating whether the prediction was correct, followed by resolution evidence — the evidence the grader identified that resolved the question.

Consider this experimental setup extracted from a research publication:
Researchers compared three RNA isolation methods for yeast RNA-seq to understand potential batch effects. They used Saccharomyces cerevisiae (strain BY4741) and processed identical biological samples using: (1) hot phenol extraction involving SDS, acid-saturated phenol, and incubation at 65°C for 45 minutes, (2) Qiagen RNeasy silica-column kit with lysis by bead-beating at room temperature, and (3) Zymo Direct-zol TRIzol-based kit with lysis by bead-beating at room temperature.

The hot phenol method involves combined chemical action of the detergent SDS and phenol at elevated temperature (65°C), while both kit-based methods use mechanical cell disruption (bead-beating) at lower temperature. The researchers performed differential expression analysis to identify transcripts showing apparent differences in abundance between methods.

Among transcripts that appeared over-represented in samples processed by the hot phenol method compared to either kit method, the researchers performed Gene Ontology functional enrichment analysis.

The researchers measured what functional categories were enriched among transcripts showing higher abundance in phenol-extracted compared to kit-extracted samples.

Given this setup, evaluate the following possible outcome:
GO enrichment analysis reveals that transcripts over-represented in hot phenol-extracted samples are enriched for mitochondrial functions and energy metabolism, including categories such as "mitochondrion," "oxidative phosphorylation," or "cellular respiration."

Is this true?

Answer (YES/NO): NO